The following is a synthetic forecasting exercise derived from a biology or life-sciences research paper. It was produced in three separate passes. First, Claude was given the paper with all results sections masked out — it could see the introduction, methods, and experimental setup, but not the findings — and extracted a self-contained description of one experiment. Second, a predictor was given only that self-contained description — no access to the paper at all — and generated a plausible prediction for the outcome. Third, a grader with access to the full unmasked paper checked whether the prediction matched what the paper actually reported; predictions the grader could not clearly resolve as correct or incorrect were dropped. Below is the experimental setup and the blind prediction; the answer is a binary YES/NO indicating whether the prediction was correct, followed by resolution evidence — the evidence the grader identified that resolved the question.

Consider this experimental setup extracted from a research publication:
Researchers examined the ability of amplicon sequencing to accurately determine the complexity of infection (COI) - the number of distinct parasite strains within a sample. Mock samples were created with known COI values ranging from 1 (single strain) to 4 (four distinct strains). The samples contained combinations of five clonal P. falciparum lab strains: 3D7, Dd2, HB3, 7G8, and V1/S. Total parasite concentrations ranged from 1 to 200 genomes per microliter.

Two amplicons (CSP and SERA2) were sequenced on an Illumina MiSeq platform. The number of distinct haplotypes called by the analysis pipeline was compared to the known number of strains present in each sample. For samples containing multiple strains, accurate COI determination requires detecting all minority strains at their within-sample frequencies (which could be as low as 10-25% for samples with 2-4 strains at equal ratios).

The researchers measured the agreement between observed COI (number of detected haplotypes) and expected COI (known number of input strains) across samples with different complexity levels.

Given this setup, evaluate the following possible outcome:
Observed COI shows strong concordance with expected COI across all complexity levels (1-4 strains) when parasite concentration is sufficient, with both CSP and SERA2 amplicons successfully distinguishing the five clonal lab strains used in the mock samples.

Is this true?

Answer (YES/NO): YES